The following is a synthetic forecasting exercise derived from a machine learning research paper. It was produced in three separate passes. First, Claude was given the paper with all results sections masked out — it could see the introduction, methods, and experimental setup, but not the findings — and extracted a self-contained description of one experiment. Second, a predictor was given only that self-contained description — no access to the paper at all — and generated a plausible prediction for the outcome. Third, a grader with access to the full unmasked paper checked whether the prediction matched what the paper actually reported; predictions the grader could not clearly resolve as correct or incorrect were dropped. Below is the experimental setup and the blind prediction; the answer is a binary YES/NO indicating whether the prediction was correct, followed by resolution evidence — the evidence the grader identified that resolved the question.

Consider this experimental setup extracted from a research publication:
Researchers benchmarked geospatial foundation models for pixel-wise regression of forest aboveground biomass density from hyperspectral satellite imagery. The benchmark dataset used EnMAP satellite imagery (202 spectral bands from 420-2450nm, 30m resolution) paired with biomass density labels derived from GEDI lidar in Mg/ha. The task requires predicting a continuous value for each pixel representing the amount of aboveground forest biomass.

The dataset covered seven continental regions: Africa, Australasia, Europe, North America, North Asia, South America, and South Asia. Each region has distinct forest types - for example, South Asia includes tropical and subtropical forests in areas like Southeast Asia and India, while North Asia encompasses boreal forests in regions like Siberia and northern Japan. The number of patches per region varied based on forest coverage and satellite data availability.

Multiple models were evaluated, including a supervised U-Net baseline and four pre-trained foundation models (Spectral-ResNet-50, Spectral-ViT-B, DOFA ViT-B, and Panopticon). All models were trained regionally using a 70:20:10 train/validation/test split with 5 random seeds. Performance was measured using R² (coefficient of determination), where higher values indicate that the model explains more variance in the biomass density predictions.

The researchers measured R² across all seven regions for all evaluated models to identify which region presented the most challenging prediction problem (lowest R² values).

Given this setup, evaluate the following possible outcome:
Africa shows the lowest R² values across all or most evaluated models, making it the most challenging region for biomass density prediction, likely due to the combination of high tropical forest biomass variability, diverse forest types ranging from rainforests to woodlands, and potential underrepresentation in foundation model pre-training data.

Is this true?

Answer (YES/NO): NO